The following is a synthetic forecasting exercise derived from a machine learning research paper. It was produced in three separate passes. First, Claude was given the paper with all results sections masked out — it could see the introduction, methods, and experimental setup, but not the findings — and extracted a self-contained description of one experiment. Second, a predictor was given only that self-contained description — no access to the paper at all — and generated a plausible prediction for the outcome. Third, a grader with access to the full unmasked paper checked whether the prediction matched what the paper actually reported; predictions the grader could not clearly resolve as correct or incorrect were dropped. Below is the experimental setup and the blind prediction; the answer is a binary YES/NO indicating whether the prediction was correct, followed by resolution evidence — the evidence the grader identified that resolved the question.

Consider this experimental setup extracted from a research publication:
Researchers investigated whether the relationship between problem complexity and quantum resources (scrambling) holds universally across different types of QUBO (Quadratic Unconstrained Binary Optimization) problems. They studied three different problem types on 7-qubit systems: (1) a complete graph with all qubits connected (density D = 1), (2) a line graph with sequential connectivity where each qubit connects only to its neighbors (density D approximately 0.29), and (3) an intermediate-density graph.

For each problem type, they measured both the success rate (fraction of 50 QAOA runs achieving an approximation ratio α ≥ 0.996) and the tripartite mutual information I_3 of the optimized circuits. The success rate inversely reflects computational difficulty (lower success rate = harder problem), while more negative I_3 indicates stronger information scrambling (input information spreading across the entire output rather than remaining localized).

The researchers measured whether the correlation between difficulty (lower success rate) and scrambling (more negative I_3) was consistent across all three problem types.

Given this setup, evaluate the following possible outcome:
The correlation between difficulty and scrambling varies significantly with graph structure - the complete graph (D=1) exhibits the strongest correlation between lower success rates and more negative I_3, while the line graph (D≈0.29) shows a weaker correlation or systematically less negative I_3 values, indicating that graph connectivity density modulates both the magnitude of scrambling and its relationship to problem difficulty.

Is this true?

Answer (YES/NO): YES